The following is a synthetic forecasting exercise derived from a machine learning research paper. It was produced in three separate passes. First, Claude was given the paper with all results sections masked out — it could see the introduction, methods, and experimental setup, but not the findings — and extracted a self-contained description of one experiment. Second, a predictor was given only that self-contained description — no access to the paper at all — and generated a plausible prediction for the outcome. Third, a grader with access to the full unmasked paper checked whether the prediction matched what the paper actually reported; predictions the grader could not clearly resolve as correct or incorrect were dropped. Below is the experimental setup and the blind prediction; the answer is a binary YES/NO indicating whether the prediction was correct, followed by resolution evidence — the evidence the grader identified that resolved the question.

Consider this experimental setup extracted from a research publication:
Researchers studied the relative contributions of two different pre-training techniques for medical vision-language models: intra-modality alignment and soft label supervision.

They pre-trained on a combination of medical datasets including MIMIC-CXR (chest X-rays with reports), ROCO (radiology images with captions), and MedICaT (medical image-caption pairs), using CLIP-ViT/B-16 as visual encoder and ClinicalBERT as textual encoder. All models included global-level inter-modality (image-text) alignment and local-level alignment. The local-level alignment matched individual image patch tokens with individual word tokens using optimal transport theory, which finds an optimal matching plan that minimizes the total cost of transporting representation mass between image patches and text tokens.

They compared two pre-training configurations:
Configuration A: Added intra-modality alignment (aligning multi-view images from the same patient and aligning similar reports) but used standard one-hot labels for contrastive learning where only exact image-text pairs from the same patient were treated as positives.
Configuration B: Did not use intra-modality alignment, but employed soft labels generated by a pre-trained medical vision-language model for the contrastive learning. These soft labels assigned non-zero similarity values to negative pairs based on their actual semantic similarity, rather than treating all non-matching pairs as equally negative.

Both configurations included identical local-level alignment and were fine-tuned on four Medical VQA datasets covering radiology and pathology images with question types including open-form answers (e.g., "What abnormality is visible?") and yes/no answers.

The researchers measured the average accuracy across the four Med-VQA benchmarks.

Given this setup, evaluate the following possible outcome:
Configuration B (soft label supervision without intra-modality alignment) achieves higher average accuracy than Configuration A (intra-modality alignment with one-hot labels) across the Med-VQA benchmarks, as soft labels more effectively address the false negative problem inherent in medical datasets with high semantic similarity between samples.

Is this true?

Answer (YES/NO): YES